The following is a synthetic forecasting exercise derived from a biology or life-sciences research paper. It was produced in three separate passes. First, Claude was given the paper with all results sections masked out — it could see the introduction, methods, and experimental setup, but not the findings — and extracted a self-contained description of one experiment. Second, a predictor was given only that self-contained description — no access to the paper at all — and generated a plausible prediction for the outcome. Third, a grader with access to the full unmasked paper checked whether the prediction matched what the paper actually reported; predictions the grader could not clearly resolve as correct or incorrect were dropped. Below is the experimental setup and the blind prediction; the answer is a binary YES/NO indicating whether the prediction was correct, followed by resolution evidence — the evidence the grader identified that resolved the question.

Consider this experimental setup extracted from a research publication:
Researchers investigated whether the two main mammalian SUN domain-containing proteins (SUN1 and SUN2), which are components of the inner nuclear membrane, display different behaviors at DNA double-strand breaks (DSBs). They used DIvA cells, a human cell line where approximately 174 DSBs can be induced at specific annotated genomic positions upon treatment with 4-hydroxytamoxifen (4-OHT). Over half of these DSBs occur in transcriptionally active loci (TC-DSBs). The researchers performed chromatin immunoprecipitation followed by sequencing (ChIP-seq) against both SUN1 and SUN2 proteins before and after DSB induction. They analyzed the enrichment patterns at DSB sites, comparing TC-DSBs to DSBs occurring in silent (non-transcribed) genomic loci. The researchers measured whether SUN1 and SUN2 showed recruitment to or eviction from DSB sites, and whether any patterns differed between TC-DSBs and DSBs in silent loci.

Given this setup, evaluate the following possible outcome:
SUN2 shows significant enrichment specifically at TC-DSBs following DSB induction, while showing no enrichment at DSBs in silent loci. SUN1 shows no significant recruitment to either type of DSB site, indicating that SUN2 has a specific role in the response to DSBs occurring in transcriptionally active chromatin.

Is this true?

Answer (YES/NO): NO